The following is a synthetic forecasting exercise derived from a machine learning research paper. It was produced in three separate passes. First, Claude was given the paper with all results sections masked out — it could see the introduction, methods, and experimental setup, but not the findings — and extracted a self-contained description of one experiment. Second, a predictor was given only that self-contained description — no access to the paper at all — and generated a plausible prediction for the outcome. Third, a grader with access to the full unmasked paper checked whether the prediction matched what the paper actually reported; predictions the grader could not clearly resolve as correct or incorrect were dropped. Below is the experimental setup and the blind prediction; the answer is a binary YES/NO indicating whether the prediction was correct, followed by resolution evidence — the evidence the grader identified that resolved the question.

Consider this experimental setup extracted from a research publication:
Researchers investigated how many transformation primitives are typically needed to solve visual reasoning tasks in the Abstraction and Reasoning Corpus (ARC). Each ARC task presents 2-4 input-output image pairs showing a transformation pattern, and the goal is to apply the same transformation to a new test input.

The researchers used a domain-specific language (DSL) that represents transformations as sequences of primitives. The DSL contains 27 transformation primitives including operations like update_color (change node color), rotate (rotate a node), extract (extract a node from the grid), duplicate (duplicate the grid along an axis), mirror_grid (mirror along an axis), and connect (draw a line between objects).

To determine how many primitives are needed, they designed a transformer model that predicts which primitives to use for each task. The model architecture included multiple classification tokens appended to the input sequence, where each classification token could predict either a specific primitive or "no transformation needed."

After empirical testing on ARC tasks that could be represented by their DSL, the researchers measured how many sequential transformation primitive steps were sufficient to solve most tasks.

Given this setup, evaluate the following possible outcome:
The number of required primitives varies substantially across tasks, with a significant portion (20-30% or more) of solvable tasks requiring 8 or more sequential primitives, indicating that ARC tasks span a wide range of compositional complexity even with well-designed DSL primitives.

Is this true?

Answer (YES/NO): NO